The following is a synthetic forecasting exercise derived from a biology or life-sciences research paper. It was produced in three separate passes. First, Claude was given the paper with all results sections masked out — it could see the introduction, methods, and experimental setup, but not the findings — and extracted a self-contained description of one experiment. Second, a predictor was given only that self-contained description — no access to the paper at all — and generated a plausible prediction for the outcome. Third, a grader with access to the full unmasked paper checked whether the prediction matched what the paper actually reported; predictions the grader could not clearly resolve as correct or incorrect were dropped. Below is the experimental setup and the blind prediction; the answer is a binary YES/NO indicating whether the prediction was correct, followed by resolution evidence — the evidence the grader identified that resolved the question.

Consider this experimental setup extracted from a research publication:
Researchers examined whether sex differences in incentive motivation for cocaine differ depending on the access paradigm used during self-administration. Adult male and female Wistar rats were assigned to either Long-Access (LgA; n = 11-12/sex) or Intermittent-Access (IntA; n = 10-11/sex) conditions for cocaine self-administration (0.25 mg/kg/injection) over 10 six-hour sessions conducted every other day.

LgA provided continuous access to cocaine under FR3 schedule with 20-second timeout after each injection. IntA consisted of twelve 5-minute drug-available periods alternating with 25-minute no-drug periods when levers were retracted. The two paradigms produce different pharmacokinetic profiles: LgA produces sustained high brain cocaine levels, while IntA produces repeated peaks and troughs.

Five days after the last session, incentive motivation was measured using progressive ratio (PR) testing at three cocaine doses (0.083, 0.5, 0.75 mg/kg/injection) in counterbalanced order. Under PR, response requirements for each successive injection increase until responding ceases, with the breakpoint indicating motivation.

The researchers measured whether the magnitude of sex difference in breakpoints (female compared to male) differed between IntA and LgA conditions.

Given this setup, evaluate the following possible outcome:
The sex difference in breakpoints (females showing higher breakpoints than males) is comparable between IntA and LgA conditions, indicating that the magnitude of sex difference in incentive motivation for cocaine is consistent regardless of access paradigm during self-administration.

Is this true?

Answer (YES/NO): NO